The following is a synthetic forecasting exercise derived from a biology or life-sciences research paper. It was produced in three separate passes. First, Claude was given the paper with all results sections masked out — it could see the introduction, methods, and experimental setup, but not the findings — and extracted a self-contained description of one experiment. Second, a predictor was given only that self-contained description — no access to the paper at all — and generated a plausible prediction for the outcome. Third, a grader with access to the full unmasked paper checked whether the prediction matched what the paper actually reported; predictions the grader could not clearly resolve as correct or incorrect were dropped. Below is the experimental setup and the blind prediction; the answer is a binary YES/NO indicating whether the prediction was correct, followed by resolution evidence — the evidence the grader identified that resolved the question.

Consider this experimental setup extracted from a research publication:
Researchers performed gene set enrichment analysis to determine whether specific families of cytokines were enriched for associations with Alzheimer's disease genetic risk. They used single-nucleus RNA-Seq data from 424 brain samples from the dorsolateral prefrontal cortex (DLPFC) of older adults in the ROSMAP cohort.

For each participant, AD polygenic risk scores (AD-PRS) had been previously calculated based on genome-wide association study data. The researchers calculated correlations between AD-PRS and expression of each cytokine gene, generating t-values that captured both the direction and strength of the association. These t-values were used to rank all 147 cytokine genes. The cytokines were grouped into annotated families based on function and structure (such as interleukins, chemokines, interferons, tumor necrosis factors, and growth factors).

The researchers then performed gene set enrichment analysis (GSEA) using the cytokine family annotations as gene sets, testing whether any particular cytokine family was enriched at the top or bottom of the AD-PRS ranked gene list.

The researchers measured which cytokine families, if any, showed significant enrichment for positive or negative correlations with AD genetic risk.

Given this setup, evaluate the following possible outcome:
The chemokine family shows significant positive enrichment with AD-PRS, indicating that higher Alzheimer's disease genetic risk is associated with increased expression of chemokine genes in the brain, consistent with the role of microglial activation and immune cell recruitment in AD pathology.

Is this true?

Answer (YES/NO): NO